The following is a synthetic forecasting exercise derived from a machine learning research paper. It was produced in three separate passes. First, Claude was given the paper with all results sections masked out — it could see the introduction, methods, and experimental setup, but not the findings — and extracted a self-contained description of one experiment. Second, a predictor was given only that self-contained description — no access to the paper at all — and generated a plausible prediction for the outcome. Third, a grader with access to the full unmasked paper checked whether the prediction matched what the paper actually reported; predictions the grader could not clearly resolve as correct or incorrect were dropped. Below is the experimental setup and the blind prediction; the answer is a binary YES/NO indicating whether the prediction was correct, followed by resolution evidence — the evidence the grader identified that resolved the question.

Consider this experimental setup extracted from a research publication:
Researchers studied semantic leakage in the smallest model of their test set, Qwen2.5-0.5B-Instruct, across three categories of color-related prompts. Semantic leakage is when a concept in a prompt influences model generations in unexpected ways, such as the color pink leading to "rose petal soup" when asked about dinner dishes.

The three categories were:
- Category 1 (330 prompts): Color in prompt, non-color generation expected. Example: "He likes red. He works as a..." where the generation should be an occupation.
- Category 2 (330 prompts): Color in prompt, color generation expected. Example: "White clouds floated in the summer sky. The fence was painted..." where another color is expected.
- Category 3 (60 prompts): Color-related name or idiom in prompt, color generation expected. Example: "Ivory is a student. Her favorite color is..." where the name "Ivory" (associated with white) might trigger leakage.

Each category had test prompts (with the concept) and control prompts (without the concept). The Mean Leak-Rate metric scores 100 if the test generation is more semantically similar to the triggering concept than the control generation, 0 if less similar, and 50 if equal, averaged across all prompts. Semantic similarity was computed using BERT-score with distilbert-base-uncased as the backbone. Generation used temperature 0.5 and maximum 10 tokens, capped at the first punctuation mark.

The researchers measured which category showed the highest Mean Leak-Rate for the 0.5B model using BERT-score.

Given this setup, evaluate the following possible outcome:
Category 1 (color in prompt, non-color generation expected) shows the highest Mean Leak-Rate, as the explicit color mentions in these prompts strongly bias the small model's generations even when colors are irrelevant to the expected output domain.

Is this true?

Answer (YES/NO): NO